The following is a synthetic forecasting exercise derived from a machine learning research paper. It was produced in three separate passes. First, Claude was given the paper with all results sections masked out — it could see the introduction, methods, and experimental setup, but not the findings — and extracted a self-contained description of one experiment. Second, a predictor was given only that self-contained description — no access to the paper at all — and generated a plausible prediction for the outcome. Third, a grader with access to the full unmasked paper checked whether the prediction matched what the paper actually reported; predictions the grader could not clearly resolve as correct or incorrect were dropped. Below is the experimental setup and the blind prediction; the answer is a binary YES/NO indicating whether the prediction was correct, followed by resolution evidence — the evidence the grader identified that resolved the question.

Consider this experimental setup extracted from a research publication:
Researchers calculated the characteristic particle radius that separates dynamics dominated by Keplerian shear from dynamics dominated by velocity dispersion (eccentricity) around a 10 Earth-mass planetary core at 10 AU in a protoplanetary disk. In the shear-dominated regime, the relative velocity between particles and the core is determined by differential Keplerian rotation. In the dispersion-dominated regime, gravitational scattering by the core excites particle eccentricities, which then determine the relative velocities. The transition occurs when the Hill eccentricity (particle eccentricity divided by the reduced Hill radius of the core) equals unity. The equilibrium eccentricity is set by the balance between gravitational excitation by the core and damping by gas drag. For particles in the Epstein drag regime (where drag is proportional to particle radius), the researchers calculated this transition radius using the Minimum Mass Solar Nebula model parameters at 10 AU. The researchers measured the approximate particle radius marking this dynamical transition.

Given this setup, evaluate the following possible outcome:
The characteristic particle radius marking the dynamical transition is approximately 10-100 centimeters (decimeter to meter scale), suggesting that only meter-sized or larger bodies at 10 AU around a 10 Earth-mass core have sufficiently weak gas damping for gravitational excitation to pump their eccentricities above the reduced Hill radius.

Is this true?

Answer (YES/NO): NO